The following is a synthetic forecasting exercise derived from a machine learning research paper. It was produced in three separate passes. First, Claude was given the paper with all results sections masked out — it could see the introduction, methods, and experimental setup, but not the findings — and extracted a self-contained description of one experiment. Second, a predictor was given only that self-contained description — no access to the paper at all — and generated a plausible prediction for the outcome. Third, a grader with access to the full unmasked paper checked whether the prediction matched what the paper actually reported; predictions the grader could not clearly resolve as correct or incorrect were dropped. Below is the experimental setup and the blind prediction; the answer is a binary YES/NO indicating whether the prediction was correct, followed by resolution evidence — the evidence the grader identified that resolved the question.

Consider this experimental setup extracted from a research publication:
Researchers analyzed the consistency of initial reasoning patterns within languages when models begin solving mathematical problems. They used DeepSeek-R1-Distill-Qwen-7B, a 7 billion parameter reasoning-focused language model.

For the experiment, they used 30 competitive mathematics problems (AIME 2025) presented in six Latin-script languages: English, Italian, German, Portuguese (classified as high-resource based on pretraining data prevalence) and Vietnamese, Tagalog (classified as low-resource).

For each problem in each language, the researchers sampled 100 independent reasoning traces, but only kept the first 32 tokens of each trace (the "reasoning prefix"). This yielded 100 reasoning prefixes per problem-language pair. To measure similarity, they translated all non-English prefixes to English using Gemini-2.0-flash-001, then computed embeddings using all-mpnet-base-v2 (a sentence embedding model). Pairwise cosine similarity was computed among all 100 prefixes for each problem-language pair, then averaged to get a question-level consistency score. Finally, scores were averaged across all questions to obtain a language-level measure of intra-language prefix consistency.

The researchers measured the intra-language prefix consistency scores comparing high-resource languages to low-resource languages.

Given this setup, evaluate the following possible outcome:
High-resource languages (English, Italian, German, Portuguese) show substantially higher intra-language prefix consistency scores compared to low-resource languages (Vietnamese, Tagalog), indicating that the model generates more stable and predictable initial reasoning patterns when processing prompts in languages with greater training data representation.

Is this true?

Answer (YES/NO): YES